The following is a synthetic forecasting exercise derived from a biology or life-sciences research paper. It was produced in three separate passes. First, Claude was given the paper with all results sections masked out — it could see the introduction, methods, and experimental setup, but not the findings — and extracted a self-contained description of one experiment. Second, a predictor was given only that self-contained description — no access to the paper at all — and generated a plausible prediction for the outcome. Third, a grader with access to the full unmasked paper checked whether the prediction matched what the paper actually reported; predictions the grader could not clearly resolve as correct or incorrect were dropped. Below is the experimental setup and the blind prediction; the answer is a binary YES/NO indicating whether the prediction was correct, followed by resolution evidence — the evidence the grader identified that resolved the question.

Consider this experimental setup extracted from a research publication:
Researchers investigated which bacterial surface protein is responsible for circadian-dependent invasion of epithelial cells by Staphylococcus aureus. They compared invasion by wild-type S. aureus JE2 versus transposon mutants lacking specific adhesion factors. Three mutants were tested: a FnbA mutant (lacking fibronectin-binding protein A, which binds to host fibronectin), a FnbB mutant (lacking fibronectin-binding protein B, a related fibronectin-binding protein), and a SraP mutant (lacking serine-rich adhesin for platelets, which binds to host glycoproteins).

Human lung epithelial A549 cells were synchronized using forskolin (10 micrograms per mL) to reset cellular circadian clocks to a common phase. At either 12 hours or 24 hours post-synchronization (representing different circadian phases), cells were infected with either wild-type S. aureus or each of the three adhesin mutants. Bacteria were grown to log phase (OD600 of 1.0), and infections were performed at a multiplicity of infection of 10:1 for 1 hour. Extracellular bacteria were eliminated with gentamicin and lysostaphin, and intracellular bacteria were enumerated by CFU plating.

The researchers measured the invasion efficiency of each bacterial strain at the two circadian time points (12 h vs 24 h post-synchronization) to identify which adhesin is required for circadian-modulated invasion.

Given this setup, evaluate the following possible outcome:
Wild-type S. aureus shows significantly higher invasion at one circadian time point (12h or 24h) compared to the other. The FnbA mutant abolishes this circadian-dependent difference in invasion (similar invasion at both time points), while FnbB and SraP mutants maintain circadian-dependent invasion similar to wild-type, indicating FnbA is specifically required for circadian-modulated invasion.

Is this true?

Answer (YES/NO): NO